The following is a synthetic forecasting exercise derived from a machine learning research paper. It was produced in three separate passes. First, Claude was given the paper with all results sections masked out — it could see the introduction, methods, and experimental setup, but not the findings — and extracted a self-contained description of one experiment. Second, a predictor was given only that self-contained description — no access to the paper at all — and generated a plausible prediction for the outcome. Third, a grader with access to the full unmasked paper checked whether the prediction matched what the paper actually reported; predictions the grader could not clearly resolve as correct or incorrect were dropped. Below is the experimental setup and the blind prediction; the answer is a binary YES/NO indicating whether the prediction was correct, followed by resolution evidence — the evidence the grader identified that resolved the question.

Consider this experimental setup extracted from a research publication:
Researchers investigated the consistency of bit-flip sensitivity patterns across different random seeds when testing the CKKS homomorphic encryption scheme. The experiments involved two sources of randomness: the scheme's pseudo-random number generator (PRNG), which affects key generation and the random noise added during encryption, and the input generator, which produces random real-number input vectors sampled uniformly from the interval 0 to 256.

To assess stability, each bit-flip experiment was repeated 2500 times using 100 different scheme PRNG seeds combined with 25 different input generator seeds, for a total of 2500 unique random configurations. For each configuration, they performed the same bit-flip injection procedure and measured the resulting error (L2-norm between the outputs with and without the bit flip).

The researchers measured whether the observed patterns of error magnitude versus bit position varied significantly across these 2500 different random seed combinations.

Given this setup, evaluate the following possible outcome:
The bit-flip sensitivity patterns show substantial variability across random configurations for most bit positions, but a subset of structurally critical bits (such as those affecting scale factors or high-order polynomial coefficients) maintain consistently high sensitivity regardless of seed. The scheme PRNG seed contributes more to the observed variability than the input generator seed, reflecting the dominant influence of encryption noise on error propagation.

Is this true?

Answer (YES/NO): NO